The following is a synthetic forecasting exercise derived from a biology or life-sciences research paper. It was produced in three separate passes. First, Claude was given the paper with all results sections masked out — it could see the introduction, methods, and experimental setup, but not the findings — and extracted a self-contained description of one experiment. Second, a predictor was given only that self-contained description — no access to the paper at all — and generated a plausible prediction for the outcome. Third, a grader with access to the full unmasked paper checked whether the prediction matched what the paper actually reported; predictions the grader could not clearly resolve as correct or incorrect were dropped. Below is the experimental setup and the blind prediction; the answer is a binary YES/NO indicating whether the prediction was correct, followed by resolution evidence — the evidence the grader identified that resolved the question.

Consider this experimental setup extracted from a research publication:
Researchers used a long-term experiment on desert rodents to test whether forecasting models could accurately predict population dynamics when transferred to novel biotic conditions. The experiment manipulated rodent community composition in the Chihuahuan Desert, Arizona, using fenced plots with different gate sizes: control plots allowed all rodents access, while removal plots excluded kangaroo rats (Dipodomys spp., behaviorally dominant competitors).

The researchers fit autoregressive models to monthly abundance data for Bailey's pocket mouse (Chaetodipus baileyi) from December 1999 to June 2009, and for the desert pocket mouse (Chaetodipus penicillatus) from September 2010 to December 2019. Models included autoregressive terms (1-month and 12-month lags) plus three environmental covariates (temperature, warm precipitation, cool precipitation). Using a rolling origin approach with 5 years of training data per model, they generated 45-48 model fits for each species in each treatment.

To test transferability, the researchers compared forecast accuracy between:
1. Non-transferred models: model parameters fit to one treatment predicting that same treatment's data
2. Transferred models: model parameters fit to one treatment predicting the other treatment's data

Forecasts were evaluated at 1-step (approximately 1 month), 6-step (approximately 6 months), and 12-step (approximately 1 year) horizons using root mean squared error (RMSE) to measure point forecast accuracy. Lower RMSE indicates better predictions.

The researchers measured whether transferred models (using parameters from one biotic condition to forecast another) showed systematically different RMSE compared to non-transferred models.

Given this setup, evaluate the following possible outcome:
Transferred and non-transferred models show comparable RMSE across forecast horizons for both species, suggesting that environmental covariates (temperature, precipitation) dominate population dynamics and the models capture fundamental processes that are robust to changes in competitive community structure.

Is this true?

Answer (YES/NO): NO